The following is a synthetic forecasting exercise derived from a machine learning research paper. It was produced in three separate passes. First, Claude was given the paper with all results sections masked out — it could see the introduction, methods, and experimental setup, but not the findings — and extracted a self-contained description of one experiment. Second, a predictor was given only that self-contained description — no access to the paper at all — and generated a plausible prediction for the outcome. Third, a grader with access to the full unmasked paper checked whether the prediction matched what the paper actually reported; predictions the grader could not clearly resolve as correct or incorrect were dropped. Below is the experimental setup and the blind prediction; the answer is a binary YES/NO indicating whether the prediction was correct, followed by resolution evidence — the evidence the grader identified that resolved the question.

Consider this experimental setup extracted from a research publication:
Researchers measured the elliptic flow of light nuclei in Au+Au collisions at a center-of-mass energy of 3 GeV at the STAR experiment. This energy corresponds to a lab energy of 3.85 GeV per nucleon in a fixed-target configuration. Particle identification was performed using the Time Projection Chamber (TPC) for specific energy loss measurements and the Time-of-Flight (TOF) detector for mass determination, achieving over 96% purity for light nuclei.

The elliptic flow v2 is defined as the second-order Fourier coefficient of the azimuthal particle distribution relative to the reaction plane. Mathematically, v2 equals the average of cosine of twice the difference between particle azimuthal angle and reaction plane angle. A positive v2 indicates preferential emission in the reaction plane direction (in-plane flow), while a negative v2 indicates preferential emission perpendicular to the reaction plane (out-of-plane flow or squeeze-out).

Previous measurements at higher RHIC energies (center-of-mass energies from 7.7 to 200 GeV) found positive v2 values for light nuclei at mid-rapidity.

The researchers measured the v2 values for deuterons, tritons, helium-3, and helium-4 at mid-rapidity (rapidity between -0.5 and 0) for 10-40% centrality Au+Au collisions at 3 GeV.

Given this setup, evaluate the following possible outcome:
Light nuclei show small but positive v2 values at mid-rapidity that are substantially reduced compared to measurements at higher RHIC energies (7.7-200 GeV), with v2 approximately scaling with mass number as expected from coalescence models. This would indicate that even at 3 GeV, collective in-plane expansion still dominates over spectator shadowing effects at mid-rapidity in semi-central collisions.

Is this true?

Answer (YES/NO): NO